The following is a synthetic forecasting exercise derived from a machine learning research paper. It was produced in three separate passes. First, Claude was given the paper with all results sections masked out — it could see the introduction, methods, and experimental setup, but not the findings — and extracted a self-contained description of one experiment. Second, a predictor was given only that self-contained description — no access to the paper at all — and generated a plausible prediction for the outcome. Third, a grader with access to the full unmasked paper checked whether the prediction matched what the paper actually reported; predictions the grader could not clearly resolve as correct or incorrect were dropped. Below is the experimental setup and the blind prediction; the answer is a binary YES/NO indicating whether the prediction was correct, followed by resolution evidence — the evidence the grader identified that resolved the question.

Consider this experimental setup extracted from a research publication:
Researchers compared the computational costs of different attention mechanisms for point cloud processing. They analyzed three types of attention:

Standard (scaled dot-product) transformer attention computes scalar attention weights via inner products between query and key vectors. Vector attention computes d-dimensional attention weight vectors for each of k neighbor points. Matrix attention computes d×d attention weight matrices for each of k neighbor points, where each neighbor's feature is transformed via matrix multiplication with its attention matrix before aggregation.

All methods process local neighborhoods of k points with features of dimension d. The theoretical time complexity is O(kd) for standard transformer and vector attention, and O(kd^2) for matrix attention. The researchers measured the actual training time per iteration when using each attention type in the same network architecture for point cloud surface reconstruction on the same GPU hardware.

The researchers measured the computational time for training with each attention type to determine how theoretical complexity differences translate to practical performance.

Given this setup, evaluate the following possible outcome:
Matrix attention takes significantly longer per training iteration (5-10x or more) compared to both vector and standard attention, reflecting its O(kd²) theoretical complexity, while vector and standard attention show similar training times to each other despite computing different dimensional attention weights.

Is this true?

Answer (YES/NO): NO